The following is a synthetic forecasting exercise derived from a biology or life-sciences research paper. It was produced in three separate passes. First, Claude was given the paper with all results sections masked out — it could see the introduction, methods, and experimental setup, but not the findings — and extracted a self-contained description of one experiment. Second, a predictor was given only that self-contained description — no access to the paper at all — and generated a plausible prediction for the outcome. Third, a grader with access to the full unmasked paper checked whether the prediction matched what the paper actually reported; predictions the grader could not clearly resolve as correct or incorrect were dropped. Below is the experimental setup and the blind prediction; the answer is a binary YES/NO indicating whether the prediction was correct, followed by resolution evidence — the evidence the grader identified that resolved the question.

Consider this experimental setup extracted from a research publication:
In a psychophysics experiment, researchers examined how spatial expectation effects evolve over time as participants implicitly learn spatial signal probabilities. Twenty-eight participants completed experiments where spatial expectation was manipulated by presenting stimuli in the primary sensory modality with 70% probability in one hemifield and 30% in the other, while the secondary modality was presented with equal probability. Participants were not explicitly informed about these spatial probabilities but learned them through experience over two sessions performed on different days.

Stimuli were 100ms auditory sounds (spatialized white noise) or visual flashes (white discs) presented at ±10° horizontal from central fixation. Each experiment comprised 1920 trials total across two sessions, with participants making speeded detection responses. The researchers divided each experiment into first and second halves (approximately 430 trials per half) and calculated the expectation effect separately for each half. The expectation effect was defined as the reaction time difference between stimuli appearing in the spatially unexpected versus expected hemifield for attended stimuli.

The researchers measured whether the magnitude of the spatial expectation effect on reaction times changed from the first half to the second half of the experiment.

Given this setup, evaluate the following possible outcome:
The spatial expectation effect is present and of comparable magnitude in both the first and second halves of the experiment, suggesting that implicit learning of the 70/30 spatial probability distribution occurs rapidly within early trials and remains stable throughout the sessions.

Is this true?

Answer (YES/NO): NO